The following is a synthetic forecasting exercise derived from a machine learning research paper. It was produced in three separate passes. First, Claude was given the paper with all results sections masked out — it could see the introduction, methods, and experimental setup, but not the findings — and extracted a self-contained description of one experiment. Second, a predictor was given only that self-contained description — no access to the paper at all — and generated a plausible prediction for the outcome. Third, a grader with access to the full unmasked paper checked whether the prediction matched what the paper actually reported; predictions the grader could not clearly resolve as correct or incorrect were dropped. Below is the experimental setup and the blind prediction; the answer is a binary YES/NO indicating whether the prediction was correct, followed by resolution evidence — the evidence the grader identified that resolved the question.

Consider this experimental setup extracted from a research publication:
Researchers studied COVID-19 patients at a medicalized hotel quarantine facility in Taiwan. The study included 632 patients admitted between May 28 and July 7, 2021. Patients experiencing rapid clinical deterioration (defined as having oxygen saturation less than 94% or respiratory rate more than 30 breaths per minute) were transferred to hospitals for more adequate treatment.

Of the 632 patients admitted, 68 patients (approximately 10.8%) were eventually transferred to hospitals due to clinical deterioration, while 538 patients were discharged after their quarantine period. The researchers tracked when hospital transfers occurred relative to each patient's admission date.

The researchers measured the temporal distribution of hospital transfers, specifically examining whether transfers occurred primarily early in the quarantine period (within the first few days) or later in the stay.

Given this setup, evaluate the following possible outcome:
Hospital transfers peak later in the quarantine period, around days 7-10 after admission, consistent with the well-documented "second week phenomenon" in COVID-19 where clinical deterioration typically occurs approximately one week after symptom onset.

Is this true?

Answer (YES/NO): NO